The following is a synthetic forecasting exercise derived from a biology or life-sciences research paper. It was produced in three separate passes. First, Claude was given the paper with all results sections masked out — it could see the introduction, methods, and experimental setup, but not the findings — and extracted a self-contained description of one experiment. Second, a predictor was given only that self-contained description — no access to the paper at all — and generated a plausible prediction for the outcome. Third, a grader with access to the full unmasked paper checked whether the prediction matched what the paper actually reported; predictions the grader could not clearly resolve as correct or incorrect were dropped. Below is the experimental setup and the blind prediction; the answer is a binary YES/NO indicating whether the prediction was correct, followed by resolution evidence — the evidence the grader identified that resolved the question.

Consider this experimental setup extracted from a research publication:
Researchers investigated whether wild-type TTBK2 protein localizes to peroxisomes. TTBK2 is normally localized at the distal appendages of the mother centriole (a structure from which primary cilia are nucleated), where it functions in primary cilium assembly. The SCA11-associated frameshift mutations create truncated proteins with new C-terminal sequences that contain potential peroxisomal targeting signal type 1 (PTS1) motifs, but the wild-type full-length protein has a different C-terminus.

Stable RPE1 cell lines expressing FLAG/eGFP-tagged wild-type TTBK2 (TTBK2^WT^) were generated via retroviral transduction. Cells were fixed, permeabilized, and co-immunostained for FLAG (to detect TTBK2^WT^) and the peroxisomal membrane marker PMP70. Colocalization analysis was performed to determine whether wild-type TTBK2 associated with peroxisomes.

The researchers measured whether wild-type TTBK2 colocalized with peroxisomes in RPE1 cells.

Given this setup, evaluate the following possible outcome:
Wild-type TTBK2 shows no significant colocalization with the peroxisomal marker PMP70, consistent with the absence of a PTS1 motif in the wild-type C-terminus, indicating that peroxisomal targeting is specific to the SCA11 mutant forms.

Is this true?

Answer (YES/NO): YES